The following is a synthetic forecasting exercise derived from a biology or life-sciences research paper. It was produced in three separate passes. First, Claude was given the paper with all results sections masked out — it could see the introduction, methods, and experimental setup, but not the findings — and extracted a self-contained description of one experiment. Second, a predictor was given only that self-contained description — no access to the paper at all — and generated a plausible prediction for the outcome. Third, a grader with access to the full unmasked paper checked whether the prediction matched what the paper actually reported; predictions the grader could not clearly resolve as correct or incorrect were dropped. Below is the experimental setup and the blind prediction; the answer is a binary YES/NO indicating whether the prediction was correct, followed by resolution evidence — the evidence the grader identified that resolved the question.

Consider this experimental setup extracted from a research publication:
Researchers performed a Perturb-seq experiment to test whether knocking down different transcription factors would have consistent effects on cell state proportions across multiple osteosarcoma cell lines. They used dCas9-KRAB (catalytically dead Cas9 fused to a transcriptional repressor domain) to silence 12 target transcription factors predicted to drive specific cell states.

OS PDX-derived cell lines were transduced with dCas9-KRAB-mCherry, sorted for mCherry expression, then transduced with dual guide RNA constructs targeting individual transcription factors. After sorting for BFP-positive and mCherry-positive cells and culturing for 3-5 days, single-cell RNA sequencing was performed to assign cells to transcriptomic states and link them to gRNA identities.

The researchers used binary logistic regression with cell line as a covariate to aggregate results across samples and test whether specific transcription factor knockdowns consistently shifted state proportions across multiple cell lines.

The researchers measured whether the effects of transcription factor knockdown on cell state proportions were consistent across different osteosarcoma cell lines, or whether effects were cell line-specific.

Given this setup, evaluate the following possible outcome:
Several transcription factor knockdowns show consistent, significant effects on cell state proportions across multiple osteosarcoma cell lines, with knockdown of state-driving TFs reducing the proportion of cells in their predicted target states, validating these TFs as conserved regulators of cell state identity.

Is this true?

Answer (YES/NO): YES